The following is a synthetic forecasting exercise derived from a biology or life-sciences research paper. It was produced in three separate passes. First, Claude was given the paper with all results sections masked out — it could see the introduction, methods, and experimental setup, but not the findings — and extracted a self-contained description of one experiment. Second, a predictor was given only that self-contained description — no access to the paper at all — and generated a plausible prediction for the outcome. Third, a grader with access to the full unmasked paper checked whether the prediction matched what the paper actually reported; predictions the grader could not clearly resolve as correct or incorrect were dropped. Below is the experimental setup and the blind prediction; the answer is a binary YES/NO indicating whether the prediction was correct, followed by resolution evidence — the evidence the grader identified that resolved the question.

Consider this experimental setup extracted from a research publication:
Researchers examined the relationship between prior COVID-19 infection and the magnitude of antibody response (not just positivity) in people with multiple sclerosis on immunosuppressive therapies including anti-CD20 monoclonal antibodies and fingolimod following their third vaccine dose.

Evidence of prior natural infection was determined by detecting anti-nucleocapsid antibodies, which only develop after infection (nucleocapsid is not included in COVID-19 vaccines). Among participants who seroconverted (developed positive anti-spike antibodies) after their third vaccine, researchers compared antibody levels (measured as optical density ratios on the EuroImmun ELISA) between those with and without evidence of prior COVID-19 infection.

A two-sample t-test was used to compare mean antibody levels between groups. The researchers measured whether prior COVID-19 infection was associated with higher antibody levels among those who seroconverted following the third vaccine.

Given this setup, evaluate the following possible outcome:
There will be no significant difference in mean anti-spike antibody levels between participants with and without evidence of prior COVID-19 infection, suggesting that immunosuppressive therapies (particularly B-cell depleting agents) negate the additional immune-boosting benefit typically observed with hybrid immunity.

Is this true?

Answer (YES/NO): YES